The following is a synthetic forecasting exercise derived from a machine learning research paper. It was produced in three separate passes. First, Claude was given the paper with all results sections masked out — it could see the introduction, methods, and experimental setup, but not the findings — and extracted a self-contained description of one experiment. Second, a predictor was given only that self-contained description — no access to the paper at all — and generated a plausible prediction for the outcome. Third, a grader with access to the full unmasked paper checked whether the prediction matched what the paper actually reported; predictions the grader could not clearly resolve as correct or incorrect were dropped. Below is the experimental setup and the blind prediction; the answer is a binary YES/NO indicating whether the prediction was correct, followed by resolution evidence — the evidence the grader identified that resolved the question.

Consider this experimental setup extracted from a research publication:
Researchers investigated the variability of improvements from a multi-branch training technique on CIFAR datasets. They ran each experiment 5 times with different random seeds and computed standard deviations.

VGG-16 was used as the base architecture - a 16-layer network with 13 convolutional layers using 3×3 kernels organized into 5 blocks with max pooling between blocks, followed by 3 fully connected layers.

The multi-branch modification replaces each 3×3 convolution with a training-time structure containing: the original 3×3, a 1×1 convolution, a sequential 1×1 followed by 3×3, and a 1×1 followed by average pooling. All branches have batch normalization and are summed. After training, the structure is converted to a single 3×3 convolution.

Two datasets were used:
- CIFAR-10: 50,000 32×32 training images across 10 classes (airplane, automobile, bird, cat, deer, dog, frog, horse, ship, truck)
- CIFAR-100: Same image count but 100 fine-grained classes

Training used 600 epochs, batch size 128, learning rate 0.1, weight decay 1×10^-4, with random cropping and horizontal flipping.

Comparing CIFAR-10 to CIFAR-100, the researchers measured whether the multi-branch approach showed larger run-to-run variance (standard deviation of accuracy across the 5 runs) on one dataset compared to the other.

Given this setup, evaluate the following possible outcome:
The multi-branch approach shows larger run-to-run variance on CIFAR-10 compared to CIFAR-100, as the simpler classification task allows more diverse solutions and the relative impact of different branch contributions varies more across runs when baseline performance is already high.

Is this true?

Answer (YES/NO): NO